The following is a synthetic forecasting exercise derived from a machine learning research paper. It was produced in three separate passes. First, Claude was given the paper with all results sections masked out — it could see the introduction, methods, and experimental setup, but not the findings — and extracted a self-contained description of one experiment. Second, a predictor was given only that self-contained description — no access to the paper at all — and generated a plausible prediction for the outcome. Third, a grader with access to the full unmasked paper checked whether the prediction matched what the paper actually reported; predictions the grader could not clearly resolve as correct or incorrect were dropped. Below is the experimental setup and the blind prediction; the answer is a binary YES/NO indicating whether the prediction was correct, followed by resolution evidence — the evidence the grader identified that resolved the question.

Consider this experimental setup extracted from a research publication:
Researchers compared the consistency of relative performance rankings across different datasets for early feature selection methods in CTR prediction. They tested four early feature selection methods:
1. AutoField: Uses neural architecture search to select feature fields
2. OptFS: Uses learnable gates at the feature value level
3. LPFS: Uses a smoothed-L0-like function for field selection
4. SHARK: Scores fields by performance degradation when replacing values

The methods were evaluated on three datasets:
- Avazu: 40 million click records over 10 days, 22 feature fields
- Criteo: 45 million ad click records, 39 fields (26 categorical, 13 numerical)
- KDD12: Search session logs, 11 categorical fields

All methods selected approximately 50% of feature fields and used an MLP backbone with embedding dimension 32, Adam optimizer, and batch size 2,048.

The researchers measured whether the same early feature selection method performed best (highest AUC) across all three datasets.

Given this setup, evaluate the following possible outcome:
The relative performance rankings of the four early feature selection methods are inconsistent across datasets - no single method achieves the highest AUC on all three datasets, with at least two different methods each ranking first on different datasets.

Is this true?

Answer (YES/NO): YES